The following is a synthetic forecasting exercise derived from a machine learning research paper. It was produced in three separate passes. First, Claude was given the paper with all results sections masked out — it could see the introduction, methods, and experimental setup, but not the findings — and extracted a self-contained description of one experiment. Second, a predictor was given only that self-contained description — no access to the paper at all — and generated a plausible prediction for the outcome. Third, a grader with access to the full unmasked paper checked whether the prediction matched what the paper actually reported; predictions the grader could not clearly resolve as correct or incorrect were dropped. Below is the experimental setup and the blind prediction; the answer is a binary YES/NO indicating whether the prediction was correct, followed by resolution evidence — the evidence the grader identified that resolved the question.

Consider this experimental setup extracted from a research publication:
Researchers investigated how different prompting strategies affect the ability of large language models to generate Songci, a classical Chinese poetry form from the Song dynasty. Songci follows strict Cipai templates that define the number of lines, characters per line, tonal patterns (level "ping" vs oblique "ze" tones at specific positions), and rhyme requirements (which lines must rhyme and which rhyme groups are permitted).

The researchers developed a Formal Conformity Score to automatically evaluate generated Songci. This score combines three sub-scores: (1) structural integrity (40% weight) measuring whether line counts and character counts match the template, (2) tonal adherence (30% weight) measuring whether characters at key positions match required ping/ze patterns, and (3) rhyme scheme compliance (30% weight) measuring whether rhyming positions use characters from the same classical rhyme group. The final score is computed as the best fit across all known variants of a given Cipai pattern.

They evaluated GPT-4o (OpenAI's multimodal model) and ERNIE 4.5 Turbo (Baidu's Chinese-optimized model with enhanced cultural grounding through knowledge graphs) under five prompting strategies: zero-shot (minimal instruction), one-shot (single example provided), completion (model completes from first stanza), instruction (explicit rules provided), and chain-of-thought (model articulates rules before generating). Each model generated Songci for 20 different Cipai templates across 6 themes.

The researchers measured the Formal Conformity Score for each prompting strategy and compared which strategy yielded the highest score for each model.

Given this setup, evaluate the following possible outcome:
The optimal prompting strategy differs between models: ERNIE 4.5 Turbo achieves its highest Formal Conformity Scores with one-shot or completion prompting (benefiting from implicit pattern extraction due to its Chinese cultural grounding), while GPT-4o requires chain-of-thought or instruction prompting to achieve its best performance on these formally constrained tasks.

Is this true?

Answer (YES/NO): NO